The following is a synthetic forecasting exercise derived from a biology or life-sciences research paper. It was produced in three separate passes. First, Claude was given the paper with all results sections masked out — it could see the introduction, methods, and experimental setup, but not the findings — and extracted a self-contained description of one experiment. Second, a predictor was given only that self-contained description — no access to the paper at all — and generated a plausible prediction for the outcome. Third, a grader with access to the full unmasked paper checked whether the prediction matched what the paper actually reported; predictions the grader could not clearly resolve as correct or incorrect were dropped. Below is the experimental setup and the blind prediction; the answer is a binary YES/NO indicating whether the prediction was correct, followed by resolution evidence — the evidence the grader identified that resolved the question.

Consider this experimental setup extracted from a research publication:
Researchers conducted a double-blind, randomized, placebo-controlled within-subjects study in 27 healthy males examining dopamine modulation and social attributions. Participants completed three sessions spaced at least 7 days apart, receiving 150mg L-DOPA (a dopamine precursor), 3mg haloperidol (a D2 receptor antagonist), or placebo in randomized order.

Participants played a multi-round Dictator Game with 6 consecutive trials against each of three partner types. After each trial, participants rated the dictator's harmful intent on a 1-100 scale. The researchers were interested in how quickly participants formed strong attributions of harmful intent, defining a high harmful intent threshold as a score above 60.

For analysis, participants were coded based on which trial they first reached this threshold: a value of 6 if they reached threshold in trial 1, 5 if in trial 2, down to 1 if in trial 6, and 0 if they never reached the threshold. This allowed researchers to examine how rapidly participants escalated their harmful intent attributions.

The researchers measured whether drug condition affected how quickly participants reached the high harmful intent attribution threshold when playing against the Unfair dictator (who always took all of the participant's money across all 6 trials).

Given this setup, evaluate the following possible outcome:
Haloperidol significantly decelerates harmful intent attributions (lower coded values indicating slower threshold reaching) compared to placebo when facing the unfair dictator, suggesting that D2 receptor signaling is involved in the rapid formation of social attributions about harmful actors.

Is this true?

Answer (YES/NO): NO